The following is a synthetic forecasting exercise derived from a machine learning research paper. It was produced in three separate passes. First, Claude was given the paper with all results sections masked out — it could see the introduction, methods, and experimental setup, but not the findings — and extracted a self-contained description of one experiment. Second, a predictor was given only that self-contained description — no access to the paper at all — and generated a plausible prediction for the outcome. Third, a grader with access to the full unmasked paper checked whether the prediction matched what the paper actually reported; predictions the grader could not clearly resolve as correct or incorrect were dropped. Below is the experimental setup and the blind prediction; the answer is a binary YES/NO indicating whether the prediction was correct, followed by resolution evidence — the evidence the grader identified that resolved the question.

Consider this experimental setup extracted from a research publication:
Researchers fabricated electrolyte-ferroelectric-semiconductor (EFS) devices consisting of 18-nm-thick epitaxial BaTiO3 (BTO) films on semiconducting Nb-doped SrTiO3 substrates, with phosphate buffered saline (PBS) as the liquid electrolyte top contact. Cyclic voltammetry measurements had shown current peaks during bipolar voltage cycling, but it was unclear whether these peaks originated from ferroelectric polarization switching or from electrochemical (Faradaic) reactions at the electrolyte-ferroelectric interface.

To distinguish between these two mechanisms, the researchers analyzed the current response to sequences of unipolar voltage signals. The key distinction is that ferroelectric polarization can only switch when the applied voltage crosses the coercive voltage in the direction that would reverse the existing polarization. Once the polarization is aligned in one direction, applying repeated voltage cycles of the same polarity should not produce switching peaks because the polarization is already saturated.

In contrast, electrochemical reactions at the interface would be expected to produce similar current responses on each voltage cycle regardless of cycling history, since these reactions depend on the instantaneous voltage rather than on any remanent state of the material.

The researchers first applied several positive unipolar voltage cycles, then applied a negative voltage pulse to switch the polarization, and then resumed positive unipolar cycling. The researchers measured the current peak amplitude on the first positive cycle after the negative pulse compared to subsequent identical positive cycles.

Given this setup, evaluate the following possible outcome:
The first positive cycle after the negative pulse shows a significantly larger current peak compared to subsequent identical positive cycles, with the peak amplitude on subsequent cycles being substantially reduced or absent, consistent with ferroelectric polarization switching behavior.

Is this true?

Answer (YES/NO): YES